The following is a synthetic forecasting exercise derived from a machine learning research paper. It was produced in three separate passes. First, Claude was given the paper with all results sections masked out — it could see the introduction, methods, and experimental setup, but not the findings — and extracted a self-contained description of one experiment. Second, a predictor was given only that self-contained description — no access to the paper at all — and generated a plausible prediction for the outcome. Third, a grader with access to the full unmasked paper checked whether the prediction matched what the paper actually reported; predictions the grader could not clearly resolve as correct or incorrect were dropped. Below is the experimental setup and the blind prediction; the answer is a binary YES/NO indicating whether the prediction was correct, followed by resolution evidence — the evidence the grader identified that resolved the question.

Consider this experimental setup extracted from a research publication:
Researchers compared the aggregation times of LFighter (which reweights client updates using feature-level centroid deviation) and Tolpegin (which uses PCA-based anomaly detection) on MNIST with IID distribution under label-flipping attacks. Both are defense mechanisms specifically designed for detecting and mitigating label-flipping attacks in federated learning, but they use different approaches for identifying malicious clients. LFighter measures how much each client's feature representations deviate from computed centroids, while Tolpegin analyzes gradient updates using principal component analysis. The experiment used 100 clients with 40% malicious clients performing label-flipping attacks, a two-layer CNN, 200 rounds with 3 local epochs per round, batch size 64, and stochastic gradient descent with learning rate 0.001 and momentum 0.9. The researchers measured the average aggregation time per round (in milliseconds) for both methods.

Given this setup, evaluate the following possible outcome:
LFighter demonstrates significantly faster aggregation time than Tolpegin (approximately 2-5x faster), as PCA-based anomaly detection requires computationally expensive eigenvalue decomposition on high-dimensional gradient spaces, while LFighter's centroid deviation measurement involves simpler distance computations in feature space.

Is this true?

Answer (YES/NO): NO